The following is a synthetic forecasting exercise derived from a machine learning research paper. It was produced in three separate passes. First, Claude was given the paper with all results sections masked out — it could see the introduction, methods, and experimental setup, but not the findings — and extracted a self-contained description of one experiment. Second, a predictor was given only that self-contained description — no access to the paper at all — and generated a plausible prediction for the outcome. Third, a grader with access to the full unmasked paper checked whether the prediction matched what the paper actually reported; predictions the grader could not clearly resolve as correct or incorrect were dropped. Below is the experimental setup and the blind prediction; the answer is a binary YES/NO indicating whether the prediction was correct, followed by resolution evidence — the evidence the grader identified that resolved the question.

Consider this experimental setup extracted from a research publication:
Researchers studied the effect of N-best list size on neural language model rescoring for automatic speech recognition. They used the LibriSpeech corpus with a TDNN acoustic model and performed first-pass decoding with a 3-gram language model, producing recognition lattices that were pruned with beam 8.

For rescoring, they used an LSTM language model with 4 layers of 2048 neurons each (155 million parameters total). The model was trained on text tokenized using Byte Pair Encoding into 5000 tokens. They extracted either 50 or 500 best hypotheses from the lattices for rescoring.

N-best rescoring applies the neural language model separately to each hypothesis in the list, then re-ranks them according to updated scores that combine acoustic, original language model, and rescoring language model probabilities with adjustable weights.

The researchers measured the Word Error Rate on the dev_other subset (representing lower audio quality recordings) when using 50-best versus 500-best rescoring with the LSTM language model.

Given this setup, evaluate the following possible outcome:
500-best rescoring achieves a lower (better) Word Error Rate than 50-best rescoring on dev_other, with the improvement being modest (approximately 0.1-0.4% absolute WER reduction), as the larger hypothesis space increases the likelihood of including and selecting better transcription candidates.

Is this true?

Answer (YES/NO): NO